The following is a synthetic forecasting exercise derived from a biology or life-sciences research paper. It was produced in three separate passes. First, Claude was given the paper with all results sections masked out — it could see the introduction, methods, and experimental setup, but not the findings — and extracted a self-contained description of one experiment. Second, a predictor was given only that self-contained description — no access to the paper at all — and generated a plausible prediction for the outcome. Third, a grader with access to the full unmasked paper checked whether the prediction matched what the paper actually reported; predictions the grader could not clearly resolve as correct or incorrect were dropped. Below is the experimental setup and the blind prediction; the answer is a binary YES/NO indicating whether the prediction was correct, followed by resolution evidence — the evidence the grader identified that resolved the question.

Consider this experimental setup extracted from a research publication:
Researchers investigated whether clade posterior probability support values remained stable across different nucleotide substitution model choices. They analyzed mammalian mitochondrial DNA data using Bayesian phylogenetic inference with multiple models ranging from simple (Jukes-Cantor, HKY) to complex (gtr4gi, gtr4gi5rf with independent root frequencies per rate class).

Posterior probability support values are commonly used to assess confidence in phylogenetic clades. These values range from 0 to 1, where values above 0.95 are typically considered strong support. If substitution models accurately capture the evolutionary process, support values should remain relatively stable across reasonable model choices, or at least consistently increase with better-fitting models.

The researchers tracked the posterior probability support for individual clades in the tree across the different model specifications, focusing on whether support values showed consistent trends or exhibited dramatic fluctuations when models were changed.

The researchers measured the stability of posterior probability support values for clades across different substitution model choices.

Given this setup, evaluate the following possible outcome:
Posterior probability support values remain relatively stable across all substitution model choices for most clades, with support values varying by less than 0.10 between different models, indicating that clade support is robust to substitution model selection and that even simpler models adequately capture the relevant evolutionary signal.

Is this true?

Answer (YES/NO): NO